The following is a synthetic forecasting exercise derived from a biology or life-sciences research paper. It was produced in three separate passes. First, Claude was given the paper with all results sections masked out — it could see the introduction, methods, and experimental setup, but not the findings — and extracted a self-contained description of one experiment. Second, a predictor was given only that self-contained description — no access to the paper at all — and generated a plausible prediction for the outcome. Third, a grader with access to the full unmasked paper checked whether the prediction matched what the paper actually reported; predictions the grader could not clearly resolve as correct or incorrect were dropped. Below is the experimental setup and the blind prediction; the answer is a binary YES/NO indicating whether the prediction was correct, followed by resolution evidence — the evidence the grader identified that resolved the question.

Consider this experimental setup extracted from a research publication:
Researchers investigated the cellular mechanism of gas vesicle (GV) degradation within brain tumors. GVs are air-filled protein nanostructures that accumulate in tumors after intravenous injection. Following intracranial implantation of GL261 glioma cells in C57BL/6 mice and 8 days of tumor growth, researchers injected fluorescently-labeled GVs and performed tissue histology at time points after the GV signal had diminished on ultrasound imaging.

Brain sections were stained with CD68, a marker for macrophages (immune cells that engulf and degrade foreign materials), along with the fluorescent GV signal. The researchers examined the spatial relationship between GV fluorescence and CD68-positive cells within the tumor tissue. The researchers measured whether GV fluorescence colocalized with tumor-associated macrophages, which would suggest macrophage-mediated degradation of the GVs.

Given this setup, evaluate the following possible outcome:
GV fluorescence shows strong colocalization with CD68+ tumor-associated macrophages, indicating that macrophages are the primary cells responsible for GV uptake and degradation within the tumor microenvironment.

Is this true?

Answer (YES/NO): NO